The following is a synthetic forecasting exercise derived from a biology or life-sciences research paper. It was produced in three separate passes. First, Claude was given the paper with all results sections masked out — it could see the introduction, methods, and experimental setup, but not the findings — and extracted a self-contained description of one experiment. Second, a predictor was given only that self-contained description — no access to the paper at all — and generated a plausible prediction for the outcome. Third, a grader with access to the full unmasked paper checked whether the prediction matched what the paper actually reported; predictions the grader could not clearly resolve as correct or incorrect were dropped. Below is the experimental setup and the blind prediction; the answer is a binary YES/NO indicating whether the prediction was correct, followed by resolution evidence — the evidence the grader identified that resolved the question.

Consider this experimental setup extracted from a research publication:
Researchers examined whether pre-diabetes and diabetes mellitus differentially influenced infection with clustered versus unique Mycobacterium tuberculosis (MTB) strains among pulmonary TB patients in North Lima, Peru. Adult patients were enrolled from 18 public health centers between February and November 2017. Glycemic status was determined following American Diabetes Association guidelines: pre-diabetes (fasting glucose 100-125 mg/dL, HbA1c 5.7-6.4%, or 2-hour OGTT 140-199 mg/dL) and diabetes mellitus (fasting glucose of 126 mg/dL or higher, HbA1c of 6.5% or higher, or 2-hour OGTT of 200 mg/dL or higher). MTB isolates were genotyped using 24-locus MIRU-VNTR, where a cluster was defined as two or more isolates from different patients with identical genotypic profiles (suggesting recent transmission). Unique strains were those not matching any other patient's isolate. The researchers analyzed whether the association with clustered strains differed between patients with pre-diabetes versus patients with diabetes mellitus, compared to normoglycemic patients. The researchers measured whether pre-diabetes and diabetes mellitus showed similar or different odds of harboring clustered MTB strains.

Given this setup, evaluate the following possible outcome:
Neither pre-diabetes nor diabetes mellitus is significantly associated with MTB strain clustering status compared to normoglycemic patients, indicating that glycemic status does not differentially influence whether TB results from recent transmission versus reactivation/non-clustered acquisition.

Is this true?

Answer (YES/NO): NO